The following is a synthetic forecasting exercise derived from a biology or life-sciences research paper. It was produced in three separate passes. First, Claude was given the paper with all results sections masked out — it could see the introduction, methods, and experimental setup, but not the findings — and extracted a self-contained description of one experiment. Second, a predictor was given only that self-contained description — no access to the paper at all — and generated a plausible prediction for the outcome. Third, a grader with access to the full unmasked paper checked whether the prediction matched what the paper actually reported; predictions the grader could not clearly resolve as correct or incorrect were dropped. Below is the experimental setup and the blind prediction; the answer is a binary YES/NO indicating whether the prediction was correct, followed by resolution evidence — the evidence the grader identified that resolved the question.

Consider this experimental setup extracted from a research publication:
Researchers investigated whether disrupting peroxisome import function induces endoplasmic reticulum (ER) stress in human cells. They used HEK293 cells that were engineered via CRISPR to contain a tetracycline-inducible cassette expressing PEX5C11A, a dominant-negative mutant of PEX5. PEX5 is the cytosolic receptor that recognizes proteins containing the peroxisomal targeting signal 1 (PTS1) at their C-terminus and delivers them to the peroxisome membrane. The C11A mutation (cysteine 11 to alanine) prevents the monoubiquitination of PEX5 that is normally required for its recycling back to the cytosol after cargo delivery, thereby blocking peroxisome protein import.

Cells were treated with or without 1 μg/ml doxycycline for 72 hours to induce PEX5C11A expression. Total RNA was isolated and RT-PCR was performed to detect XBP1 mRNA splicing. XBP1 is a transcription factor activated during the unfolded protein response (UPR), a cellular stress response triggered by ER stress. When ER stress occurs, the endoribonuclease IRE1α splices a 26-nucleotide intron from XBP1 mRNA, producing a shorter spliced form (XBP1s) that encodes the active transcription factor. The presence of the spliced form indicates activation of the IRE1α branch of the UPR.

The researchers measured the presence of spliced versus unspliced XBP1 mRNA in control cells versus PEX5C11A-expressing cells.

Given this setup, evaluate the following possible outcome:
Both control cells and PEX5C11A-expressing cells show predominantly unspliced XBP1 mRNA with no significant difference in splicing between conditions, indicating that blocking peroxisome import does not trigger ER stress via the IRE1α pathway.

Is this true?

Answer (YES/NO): YES